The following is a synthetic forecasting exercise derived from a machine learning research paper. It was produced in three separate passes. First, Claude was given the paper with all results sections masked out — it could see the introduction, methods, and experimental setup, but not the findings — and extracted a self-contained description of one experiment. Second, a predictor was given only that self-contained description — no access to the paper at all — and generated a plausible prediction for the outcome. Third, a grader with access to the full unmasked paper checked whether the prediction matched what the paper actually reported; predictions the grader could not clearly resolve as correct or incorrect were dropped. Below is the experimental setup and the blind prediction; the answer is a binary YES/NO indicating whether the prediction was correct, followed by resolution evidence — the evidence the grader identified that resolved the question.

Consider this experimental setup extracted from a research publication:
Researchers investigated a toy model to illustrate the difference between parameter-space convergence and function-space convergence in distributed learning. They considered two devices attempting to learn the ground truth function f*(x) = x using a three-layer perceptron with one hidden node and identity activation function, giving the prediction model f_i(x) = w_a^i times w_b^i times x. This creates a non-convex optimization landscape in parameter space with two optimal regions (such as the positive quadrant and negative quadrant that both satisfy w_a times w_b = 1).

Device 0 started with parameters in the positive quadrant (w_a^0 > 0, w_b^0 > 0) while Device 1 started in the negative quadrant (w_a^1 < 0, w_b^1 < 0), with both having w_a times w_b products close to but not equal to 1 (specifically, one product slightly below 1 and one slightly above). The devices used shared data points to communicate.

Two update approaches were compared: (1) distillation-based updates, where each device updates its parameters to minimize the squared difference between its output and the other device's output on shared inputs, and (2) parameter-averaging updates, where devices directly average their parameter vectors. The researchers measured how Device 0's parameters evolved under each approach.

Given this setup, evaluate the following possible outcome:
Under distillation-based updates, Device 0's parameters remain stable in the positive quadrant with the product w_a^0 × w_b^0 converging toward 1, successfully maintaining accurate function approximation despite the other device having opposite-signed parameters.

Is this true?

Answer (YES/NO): YES